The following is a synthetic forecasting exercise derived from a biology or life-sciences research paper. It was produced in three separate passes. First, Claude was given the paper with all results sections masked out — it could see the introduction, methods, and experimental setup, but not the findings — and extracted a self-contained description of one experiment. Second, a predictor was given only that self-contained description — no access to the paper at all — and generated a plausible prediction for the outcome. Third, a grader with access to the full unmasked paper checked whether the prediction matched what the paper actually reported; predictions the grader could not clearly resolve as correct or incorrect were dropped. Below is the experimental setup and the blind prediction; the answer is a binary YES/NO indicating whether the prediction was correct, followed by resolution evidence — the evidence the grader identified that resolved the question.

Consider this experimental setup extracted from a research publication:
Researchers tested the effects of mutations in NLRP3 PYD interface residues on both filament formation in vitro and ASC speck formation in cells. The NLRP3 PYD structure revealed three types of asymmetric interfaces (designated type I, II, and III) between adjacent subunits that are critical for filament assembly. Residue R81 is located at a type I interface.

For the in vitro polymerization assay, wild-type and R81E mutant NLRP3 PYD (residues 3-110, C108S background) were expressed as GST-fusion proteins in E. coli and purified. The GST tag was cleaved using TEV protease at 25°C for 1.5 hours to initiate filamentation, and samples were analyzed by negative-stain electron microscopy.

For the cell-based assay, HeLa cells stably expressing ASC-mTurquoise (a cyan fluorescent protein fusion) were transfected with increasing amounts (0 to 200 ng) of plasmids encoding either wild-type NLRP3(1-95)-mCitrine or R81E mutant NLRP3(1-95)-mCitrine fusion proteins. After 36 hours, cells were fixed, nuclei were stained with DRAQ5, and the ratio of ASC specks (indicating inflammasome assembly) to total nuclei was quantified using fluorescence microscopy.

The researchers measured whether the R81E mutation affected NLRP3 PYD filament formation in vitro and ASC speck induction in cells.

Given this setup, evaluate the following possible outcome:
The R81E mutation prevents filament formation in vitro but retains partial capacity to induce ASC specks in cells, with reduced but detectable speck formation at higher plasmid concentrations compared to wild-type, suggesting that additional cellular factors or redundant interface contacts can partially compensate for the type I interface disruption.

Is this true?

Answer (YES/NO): YES